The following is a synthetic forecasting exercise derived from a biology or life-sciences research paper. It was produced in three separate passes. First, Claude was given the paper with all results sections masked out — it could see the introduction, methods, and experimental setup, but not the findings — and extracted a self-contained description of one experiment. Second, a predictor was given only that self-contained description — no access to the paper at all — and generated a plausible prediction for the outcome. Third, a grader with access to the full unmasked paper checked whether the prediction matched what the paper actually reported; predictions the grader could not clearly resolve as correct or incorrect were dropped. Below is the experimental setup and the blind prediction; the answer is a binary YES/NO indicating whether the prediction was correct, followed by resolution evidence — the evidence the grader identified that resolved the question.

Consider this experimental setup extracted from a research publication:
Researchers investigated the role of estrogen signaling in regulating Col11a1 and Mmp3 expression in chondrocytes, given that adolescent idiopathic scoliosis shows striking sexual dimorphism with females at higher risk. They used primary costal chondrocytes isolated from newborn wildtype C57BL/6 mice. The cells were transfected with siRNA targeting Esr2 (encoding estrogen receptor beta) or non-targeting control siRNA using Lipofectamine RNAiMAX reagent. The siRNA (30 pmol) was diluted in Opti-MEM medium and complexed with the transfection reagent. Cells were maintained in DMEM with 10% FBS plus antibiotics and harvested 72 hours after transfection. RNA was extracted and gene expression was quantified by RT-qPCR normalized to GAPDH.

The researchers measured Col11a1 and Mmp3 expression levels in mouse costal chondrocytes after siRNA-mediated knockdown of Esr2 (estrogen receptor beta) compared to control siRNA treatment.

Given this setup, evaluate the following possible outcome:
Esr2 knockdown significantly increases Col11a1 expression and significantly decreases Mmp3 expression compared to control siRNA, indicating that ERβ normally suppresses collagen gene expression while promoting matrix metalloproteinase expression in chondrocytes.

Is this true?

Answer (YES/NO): YES